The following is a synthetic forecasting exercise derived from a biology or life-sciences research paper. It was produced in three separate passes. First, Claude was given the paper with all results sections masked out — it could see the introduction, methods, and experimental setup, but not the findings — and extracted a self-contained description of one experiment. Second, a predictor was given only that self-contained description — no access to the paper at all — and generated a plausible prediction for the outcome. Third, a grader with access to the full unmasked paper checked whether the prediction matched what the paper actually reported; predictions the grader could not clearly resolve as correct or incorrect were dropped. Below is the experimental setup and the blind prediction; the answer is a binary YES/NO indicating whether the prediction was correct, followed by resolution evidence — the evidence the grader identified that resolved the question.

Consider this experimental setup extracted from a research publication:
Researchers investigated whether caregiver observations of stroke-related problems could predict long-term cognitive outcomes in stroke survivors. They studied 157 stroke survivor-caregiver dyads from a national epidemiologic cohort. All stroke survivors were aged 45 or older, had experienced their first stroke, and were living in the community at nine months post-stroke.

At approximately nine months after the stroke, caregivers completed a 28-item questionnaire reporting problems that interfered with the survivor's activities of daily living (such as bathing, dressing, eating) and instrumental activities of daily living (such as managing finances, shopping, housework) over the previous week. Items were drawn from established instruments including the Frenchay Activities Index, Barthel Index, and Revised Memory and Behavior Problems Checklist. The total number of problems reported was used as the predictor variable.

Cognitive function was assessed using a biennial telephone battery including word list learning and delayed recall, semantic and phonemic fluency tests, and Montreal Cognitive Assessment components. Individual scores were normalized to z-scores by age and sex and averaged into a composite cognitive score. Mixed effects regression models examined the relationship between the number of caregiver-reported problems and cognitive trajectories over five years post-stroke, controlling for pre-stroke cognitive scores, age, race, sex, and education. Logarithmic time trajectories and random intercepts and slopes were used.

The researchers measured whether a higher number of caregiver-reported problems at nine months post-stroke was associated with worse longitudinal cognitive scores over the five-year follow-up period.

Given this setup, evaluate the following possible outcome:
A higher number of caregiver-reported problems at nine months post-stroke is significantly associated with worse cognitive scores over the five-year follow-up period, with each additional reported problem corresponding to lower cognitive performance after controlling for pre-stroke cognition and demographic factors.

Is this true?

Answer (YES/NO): YES